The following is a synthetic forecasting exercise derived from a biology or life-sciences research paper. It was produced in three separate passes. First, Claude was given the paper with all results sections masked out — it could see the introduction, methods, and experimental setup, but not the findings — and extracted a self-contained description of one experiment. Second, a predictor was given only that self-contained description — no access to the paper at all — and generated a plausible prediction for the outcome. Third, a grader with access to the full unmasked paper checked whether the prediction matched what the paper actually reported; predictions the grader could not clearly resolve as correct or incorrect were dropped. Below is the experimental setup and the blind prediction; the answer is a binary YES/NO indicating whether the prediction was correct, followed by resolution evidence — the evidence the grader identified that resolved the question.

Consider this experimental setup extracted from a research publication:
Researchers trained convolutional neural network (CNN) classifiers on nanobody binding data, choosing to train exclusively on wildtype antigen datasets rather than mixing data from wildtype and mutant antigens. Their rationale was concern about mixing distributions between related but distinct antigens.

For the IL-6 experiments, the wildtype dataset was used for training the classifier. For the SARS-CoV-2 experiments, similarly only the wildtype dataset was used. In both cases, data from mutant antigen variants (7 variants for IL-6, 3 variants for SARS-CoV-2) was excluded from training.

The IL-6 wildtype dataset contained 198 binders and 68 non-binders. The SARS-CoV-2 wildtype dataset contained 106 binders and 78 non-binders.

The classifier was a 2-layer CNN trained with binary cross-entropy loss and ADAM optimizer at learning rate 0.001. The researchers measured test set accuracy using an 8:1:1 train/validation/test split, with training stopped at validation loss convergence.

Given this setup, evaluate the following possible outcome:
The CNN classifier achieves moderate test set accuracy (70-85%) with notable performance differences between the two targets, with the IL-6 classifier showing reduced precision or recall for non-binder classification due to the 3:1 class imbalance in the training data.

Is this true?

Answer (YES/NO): NO